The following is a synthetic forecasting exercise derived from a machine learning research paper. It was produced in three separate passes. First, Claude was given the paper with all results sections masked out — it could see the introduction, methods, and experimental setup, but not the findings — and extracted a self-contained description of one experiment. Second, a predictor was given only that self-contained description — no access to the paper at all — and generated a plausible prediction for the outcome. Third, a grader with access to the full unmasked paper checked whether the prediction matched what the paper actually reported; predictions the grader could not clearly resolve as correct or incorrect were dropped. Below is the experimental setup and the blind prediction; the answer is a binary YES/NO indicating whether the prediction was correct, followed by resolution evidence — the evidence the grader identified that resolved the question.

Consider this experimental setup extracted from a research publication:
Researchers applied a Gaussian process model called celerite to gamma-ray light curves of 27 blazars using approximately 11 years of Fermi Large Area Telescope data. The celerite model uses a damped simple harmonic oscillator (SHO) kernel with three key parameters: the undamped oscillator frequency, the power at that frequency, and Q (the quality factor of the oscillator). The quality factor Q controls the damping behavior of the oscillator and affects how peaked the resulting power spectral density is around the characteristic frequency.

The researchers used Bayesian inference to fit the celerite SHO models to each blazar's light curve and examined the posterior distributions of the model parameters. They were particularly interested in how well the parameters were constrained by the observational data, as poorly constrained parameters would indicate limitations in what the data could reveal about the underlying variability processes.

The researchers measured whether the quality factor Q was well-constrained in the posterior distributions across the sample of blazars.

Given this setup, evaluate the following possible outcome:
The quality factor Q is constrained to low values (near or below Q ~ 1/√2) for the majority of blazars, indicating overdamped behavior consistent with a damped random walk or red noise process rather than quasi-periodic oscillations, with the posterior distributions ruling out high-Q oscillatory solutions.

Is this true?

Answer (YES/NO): NO